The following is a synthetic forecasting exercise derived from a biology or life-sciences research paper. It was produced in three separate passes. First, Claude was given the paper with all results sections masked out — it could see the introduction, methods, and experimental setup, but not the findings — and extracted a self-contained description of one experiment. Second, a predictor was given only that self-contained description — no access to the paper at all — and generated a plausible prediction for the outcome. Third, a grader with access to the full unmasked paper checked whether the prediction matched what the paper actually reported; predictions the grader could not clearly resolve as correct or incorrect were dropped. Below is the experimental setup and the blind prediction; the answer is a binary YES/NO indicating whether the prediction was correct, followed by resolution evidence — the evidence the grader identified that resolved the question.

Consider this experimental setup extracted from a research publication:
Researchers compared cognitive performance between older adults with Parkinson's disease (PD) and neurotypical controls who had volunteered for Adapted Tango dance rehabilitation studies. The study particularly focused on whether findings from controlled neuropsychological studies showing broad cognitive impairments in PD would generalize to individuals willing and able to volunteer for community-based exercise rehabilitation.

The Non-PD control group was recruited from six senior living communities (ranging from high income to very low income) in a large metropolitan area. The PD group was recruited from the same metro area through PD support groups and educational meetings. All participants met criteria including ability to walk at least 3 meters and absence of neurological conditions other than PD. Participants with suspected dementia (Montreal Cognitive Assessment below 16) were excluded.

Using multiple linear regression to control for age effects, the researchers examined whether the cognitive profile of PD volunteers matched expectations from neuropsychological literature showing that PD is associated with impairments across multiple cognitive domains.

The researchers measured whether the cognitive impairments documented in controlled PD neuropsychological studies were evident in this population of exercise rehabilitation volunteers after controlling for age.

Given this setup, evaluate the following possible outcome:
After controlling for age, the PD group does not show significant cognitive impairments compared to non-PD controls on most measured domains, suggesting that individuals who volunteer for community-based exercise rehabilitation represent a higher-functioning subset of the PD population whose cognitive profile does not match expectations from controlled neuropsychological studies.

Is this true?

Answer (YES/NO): YES